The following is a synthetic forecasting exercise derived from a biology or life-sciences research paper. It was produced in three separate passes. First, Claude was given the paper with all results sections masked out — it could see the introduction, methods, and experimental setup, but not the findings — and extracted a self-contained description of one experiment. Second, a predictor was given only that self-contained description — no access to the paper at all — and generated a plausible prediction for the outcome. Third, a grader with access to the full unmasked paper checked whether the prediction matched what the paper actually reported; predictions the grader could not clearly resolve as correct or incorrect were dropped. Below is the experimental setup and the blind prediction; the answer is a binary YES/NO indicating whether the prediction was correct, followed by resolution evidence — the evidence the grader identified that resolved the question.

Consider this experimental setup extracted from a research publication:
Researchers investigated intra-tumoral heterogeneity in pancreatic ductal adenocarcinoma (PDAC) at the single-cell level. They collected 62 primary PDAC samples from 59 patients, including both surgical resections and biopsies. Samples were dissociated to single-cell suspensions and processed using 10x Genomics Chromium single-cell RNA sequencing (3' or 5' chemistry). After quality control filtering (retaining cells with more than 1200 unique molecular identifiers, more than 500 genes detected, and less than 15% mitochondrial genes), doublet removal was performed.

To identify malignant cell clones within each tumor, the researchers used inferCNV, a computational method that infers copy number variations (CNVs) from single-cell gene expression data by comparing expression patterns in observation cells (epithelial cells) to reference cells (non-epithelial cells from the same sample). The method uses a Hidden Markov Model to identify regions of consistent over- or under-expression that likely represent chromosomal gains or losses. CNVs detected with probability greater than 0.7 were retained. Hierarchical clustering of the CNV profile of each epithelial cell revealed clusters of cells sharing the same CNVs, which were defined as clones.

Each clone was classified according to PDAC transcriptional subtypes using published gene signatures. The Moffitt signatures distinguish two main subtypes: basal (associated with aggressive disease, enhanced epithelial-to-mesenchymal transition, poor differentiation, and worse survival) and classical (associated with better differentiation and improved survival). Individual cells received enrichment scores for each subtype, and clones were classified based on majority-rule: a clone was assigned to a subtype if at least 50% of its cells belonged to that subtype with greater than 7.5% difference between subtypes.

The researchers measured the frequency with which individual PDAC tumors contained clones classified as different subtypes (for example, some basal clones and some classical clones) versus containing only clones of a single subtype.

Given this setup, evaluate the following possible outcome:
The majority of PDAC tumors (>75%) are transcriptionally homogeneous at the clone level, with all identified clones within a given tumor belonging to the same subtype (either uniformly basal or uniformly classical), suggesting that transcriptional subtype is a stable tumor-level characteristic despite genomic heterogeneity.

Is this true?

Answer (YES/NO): NO